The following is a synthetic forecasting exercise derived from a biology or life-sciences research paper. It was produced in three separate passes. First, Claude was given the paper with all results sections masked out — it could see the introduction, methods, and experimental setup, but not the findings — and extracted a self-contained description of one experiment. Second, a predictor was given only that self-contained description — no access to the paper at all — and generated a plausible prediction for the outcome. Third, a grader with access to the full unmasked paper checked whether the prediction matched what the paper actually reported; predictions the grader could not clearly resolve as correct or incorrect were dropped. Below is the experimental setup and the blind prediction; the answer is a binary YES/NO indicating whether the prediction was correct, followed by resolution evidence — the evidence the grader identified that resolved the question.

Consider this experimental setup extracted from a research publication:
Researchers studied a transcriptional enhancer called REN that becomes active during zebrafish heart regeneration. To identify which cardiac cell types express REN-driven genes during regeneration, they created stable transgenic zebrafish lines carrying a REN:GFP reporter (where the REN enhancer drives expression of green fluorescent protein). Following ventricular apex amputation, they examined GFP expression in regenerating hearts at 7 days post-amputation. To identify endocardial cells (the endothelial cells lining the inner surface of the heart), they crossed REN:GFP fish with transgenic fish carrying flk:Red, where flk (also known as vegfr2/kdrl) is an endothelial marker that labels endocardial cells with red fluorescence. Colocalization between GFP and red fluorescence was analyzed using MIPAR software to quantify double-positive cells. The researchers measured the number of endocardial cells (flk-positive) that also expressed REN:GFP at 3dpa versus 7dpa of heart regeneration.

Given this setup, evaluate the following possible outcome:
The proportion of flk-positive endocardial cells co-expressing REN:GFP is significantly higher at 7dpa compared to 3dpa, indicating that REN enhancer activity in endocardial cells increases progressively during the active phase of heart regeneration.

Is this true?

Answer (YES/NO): NO